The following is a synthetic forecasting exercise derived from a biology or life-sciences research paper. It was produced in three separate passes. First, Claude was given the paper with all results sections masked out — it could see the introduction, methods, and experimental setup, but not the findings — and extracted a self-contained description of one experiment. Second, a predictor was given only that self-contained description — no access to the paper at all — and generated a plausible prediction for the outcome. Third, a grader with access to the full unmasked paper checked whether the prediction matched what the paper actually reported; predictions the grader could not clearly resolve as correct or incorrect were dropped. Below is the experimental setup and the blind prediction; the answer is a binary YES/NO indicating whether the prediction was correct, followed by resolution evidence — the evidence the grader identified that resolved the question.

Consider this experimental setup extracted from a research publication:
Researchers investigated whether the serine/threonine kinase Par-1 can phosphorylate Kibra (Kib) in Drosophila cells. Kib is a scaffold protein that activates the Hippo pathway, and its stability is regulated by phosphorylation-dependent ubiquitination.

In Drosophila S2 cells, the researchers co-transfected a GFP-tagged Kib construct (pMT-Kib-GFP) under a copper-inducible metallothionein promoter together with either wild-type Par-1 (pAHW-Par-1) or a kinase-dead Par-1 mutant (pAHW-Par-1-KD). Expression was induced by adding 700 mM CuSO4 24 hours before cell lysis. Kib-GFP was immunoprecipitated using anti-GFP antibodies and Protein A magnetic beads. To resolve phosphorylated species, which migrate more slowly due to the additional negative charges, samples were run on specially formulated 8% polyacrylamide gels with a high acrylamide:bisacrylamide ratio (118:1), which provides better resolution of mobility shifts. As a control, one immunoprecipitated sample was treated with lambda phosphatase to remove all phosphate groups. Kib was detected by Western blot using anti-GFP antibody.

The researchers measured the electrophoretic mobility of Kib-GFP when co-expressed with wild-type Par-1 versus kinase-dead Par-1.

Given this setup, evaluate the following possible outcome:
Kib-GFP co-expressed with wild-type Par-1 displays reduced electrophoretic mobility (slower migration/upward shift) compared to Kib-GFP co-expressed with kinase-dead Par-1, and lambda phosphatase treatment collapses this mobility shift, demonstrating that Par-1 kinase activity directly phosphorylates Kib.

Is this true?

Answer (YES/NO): YES